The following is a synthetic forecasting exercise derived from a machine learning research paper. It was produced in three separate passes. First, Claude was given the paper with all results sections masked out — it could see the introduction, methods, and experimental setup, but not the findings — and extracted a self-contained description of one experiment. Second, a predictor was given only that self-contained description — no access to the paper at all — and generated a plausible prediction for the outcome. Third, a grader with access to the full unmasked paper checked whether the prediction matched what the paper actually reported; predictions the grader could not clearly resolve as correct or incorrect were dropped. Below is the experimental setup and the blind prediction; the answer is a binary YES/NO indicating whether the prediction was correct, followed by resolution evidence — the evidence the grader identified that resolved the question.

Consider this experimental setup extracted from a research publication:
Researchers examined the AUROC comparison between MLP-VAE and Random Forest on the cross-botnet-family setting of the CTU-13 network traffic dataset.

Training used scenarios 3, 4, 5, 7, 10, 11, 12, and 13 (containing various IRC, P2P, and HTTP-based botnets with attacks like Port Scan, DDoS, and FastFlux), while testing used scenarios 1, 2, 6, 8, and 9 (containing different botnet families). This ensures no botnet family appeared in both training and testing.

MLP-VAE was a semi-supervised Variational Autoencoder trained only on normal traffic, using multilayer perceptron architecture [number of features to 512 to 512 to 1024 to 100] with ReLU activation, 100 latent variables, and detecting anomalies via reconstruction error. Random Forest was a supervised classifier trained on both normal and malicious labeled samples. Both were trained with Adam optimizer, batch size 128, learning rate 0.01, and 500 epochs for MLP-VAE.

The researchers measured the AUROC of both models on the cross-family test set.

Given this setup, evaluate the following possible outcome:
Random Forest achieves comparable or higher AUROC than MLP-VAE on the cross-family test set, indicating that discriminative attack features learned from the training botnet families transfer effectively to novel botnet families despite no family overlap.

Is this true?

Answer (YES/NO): NO